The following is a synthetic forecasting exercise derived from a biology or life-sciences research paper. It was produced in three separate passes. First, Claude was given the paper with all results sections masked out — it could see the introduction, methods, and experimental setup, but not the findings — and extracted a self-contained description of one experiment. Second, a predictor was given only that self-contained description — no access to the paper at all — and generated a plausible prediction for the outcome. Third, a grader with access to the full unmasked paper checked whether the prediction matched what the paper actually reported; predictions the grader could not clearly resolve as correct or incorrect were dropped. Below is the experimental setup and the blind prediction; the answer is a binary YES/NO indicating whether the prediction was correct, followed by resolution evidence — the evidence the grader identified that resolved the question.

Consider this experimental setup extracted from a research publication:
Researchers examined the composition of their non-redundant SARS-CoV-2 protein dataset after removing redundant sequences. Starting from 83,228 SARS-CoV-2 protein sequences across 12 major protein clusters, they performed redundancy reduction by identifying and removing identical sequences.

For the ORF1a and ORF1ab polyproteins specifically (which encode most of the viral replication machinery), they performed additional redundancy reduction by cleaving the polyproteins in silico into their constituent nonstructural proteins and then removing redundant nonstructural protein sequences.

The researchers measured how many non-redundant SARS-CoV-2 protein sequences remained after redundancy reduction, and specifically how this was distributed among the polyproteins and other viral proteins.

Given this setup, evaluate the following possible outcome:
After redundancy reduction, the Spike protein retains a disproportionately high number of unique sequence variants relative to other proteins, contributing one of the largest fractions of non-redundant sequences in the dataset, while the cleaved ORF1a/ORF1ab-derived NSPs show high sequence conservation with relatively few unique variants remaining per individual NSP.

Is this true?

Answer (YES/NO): NO